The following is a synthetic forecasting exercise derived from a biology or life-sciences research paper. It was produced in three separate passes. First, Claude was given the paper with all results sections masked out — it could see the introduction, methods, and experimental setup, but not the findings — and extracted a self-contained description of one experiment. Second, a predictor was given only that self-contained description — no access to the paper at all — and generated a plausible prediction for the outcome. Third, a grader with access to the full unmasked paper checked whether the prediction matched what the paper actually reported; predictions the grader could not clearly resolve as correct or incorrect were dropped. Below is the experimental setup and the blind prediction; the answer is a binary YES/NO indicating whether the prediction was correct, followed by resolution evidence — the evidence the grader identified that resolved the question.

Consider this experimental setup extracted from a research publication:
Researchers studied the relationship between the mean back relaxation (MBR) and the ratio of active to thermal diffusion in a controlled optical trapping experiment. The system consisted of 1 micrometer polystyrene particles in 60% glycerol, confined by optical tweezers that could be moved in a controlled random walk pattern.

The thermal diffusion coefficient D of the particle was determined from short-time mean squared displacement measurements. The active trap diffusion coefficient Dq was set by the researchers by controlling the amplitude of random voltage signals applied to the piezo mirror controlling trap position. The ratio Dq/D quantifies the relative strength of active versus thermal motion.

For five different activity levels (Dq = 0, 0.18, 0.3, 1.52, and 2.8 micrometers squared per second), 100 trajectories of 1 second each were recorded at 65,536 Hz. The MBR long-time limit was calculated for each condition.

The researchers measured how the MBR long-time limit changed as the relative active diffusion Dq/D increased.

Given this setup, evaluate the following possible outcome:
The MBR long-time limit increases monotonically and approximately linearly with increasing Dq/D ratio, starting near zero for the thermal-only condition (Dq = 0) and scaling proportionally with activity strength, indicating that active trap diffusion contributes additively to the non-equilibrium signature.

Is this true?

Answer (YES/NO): NO